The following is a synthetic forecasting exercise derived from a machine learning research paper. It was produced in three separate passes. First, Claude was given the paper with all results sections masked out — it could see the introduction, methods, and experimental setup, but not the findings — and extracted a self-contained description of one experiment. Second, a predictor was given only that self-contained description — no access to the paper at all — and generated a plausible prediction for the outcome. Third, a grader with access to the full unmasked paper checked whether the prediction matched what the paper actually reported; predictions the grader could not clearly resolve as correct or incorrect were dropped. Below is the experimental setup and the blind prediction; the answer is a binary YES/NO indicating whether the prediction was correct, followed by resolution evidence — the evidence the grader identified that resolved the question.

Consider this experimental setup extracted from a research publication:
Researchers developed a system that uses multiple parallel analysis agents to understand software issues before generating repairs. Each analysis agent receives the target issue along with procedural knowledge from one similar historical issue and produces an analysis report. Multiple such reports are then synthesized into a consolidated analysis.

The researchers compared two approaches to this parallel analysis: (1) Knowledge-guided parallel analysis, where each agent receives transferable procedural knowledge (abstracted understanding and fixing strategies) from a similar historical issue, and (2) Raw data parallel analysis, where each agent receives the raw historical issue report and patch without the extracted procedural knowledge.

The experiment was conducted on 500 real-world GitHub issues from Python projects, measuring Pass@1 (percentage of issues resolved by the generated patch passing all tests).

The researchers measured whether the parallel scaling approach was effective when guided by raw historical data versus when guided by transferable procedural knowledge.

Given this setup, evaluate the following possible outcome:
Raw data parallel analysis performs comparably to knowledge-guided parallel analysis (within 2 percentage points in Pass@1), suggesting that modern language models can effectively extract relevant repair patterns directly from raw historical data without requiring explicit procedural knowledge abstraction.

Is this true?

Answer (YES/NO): NO